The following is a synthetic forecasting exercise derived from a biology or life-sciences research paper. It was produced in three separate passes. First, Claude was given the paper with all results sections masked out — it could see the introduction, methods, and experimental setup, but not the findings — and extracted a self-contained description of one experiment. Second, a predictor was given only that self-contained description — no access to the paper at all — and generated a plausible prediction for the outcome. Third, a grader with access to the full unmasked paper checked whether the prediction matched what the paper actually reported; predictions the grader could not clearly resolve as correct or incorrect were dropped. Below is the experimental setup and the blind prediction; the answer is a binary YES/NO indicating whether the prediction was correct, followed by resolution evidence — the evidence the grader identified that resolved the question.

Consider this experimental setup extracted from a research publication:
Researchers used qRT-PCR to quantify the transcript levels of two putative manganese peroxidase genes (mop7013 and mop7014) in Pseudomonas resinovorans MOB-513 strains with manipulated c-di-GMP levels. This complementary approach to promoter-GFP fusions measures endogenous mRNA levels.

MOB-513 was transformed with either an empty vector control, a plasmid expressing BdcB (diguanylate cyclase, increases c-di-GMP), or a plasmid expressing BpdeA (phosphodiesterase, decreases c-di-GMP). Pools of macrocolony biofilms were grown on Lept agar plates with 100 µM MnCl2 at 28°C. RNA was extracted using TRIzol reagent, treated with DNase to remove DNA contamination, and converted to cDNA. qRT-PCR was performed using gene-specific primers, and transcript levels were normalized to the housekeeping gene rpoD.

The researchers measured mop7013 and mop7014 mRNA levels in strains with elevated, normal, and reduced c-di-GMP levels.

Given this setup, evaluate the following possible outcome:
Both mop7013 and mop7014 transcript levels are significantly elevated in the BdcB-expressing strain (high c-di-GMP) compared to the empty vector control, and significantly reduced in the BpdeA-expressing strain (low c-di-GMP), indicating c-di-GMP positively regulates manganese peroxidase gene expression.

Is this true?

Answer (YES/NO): YES